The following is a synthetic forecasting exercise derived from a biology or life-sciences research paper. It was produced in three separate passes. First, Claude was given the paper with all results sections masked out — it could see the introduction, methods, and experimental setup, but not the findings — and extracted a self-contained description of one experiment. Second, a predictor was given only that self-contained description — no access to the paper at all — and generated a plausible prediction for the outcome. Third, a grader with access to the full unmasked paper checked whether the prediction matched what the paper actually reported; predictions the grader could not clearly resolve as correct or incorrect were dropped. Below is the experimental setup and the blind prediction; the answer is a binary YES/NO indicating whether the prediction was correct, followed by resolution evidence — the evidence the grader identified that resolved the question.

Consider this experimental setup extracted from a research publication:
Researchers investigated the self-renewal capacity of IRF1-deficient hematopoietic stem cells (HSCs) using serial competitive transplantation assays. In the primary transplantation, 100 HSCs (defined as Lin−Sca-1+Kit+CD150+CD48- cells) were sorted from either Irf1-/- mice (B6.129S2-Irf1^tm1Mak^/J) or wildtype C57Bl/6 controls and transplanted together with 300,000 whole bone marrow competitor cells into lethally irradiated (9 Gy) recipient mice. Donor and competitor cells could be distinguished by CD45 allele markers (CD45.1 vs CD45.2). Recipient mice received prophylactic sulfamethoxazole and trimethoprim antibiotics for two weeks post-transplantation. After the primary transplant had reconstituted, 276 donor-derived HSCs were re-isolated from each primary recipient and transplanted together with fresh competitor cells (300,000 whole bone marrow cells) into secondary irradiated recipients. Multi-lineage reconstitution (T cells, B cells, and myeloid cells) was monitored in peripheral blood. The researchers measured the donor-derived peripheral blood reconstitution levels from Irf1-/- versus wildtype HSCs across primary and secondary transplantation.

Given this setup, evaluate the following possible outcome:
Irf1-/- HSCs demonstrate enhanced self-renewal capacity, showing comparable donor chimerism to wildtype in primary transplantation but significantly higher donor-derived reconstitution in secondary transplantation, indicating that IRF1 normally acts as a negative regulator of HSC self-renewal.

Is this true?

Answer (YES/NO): NO